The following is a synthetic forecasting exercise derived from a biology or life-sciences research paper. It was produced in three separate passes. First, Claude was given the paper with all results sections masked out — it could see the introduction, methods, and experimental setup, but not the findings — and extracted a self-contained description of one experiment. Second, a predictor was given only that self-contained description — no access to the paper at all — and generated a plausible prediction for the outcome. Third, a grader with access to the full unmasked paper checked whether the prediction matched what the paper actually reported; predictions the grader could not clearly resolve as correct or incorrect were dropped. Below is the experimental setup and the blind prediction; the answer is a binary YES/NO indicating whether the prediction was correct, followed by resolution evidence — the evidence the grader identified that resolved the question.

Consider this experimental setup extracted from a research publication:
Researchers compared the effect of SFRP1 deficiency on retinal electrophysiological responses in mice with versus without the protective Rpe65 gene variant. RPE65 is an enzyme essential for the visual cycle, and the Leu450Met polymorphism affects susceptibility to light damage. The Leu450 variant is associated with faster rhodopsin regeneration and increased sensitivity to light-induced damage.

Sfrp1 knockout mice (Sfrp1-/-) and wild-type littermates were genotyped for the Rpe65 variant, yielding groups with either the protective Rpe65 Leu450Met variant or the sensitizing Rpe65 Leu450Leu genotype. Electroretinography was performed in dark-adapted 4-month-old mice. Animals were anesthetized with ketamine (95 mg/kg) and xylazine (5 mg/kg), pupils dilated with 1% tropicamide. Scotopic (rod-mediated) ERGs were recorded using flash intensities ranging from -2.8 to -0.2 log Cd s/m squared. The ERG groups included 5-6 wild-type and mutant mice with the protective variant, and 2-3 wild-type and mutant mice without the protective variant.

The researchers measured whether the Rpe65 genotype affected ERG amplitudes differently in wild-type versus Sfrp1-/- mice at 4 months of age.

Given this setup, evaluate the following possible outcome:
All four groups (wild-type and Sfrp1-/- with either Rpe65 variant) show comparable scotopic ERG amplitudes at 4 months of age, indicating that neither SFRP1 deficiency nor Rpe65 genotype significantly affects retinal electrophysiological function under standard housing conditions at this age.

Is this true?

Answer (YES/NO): NO